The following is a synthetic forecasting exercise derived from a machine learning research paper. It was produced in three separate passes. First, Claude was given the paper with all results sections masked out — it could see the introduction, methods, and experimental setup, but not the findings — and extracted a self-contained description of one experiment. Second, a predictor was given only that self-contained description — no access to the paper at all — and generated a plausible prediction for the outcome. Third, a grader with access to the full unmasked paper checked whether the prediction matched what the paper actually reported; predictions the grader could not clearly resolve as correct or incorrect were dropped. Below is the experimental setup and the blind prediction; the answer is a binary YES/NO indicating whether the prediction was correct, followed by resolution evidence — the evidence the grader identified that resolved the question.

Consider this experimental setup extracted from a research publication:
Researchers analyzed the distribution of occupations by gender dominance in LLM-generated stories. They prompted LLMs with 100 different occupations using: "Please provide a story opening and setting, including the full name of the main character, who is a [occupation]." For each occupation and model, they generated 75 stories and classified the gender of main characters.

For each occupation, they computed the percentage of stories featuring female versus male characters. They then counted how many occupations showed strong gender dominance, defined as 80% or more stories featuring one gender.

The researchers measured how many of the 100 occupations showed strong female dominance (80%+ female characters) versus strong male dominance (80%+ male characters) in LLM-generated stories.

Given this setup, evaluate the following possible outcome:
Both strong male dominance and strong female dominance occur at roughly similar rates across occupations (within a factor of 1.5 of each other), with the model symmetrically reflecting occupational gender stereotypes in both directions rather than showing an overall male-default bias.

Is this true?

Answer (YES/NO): NO